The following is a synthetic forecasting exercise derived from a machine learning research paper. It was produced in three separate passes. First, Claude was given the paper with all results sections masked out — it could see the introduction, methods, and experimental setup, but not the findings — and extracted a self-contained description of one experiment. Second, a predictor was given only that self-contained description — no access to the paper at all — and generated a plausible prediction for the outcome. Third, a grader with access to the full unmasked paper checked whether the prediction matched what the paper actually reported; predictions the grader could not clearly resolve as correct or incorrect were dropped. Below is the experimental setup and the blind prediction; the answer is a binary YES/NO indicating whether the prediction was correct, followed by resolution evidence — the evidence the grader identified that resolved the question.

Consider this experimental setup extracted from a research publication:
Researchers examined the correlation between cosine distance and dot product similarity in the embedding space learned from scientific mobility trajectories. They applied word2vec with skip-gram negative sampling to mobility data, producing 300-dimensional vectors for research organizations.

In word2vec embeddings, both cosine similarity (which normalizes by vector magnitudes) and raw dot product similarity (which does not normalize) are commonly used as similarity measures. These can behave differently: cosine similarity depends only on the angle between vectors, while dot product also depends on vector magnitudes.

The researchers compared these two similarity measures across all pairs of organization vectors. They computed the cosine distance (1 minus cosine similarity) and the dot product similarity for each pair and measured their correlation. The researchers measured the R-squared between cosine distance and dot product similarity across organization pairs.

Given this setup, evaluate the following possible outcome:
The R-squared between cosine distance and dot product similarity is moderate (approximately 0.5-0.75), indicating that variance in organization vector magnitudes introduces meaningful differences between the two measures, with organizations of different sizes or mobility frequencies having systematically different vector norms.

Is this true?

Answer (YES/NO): YES